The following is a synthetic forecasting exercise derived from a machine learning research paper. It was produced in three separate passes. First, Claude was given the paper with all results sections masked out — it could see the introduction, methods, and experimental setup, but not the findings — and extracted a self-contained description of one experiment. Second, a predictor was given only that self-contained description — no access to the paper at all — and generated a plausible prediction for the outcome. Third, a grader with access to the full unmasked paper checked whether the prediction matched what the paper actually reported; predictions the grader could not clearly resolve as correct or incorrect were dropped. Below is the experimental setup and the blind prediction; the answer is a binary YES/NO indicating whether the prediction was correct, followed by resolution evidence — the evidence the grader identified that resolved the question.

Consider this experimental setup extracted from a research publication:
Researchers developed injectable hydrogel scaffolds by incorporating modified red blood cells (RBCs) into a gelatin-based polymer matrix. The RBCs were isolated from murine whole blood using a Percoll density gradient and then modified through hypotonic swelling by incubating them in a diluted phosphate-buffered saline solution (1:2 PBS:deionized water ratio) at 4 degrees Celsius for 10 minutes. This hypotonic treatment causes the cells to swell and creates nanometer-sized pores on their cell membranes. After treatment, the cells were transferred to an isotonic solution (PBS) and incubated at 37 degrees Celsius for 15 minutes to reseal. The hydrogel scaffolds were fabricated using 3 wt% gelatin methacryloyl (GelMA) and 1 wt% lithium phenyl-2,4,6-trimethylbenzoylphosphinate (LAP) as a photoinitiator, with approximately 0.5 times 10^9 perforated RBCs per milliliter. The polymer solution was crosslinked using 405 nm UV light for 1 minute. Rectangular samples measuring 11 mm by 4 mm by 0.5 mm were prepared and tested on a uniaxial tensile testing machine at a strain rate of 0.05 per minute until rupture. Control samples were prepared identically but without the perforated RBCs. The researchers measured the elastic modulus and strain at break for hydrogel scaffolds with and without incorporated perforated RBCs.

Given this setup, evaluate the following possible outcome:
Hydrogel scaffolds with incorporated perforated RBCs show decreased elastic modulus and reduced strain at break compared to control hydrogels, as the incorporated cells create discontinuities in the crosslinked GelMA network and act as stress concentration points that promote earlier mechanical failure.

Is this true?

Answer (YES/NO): YES